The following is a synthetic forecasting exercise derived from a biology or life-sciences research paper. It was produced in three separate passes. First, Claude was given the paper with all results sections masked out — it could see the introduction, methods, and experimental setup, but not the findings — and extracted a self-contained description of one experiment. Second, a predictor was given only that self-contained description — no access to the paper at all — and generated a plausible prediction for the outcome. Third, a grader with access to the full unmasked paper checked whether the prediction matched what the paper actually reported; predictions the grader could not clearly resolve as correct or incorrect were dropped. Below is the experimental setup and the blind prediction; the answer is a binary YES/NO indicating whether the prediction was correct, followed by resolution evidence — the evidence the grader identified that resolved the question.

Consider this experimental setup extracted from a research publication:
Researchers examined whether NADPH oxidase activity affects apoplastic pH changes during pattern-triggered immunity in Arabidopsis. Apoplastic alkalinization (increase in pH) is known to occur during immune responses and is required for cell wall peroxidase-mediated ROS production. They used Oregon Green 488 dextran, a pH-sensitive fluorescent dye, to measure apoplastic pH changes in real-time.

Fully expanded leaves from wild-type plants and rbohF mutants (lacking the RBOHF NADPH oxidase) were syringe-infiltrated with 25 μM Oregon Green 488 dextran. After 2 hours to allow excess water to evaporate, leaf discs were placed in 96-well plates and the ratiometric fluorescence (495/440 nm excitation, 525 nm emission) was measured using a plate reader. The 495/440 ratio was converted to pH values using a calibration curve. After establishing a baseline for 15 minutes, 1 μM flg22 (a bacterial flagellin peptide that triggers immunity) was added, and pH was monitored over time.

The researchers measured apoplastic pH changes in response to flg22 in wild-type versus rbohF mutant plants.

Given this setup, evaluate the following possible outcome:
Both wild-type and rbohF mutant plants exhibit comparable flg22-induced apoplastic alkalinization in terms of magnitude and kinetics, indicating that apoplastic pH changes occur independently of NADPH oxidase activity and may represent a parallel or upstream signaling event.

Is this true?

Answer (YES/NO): NO